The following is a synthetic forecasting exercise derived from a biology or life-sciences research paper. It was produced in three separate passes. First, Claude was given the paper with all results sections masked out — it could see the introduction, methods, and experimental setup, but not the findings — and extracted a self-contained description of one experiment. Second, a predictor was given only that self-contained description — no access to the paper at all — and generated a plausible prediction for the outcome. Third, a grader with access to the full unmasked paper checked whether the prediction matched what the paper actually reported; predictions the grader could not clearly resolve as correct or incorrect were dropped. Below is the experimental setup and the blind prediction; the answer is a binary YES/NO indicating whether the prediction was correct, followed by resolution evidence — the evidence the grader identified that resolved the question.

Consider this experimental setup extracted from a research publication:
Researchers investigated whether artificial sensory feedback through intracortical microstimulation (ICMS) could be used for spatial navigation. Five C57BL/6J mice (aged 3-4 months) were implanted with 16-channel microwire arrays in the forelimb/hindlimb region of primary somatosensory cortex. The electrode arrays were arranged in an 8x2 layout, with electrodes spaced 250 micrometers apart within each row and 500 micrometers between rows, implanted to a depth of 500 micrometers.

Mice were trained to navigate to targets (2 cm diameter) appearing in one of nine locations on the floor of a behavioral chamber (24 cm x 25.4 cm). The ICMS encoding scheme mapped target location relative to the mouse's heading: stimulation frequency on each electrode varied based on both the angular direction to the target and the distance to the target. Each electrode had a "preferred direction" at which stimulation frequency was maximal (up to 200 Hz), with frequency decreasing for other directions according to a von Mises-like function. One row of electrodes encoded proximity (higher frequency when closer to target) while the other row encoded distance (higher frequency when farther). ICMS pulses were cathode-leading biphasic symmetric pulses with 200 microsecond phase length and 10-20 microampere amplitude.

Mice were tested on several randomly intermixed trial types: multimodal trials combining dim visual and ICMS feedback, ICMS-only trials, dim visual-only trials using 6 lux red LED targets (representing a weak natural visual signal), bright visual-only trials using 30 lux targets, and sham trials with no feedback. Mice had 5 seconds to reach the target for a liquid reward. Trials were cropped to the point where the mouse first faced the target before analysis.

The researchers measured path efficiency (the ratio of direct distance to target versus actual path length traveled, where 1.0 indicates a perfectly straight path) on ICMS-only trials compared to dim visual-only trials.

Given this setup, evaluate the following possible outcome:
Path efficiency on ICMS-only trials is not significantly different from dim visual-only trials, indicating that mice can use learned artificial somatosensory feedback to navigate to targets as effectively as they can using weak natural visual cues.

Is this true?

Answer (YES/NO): YES